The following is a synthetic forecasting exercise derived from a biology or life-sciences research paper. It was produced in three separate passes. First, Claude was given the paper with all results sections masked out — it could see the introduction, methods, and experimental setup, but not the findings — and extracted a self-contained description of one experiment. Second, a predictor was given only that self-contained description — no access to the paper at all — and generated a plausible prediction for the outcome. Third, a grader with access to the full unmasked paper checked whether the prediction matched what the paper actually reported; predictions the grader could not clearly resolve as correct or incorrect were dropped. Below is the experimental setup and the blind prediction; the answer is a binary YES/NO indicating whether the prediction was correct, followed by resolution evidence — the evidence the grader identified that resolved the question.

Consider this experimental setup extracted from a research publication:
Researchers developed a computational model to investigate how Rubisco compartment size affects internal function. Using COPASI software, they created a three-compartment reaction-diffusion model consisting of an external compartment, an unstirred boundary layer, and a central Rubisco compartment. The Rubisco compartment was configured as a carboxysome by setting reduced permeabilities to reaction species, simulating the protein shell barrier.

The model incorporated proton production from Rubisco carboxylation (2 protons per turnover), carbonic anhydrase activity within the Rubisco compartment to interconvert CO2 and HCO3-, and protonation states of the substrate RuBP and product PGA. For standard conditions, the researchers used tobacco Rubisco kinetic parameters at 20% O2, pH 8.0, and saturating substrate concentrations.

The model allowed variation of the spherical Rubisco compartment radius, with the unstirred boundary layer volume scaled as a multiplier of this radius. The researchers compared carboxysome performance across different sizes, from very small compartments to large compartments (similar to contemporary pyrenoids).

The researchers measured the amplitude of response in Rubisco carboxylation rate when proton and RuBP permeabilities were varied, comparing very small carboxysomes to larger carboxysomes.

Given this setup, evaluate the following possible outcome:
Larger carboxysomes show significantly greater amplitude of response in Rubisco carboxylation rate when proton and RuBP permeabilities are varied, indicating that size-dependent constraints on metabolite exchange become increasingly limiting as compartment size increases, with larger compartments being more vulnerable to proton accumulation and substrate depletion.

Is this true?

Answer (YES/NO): YES